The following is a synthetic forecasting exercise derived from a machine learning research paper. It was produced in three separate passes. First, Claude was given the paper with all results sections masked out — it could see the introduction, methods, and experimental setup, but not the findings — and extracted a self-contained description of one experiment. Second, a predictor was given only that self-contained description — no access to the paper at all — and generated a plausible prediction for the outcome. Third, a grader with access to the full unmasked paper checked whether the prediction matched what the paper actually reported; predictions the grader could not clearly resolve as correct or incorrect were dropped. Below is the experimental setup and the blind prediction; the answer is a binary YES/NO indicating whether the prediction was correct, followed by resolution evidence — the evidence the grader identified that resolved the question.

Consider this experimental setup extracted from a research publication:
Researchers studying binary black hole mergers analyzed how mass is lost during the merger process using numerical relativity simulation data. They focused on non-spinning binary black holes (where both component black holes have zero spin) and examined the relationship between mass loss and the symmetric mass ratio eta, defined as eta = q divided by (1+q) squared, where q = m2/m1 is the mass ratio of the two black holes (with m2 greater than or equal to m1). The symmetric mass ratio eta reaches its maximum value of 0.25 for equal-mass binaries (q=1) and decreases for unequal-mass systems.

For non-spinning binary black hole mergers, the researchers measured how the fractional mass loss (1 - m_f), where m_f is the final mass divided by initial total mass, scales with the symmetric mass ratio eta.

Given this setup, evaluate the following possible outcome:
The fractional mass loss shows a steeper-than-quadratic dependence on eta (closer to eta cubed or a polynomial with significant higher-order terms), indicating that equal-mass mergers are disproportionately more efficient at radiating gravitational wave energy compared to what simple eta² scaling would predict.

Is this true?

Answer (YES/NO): NO